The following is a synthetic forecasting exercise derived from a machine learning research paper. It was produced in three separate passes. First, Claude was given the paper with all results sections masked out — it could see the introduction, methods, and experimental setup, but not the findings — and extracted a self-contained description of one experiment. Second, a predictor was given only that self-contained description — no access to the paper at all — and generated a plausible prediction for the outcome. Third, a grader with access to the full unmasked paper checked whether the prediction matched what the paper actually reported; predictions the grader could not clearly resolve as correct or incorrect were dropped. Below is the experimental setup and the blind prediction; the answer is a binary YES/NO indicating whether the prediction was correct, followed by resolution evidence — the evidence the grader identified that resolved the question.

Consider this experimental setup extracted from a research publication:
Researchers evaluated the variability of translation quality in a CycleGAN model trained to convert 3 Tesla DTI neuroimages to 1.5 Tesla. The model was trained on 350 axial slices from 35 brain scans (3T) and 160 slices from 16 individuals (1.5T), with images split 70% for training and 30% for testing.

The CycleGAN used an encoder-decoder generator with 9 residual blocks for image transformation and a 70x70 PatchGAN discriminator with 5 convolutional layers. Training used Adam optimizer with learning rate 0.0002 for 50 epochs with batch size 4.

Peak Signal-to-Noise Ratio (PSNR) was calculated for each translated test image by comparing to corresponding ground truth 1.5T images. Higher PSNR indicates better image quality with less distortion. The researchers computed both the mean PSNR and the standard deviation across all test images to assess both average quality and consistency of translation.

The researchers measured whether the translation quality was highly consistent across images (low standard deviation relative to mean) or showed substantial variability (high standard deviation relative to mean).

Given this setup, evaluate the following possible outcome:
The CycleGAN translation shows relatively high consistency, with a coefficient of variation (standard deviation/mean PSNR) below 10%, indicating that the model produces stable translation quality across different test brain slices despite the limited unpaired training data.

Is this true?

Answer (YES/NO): YES